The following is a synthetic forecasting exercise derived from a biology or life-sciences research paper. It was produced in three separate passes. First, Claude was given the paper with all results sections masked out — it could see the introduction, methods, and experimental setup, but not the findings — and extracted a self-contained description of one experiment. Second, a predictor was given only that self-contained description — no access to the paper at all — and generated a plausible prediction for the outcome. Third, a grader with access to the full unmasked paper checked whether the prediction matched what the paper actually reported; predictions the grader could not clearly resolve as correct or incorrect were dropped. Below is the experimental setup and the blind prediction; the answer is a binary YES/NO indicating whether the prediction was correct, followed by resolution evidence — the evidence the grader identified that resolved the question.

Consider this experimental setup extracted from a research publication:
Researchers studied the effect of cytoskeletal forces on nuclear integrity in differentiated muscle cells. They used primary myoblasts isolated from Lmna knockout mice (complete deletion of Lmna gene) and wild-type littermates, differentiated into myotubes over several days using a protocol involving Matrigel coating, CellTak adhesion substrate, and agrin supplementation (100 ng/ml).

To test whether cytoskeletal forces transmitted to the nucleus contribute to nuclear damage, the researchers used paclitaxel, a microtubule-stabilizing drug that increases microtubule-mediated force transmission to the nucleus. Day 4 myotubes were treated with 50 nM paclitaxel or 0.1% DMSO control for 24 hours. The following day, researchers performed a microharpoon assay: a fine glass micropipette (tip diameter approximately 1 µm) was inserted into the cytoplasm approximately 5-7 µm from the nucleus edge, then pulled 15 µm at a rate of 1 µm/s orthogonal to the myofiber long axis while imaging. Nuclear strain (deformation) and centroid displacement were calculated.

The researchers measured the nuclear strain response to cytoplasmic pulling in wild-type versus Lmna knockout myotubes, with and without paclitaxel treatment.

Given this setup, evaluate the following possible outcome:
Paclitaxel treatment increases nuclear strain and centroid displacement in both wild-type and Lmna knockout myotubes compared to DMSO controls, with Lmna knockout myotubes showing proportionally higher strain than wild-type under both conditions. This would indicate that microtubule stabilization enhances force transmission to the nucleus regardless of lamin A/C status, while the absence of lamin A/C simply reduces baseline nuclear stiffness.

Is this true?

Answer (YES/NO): NO